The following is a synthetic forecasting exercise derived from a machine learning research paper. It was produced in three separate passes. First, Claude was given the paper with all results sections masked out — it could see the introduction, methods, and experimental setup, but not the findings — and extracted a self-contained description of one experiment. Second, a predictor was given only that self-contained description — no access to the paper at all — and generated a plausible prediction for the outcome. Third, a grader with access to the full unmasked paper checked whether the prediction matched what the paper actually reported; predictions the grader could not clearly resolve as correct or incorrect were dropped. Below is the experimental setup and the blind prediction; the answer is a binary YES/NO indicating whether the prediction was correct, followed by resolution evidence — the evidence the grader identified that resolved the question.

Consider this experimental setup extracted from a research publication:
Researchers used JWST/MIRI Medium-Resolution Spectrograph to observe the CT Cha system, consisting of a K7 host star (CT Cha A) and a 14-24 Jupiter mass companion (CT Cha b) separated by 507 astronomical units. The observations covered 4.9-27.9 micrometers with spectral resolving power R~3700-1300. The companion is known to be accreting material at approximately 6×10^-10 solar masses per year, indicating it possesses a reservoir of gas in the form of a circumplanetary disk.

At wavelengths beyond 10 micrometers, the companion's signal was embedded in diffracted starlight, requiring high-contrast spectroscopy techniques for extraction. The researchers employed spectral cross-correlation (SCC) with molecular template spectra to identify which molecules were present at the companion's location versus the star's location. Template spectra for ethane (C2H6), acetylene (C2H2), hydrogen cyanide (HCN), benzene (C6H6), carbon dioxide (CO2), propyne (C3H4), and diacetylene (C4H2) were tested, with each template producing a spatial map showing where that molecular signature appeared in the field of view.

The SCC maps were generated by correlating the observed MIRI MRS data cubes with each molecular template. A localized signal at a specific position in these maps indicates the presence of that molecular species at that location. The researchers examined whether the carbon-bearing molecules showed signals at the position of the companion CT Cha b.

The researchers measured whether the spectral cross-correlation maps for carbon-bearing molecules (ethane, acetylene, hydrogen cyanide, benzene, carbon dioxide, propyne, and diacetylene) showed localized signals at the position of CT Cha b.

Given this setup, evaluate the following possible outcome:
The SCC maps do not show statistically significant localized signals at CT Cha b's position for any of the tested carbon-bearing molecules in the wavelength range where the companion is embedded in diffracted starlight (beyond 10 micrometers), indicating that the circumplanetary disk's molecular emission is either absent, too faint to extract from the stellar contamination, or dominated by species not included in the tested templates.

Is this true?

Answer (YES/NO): NO